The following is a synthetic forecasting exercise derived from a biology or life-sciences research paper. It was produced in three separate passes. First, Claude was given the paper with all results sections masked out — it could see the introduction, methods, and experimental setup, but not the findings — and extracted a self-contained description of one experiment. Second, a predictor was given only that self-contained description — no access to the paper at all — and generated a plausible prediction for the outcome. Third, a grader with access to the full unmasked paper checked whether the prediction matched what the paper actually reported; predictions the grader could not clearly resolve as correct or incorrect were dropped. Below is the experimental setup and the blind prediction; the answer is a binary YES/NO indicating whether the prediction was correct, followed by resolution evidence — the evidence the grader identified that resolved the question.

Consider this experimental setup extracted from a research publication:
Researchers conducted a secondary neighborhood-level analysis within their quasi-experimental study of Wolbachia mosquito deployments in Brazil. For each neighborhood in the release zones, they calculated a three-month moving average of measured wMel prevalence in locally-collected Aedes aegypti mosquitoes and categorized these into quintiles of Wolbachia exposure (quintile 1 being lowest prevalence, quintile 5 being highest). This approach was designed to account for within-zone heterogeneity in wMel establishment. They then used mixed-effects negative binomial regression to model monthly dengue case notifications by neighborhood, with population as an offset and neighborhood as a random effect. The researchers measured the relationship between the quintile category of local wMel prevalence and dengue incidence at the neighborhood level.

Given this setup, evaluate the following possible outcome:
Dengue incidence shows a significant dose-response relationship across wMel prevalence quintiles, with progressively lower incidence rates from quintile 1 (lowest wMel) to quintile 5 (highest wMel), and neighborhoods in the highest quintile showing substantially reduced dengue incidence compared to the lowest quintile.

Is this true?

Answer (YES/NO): NO